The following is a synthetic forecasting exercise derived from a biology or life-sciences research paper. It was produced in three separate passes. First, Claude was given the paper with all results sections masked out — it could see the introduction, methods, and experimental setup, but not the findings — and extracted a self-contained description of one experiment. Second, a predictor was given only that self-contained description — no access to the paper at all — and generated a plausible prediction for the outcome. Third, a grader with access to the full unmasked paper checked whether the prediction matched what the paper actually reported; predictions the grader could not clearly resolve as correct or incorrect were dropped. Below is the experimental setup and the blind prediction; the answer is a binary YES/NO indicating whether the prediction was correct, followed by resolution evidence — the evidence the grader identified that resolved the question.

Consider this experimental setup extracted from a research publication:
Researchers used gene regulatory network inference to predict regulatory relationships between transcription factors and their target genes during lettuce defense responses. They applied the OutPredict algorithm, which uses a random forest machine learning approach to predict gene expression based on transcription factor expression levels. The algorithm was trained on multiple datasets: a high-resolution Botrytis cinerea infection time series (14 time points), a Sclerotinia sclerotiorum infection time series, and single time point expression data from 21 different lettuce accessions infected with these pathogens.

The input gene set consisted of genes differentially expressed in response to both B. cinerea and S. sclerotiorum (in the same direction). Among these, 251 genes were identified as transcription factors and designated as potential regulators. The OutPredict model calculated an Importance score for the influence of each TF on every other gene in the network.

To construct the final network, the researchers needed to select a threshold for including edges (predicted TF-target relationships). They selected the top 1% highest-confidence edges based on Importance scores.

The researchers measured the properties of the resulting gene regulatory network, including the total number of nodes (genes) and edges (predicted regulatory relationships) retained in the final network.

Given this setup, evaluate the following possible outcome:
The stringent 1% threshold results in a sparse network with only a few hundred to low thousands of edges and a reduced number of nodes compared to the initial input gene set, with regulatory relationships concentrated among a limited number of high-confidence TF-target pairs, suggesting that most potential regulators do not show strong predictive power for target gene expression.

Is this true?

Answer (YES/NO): NO